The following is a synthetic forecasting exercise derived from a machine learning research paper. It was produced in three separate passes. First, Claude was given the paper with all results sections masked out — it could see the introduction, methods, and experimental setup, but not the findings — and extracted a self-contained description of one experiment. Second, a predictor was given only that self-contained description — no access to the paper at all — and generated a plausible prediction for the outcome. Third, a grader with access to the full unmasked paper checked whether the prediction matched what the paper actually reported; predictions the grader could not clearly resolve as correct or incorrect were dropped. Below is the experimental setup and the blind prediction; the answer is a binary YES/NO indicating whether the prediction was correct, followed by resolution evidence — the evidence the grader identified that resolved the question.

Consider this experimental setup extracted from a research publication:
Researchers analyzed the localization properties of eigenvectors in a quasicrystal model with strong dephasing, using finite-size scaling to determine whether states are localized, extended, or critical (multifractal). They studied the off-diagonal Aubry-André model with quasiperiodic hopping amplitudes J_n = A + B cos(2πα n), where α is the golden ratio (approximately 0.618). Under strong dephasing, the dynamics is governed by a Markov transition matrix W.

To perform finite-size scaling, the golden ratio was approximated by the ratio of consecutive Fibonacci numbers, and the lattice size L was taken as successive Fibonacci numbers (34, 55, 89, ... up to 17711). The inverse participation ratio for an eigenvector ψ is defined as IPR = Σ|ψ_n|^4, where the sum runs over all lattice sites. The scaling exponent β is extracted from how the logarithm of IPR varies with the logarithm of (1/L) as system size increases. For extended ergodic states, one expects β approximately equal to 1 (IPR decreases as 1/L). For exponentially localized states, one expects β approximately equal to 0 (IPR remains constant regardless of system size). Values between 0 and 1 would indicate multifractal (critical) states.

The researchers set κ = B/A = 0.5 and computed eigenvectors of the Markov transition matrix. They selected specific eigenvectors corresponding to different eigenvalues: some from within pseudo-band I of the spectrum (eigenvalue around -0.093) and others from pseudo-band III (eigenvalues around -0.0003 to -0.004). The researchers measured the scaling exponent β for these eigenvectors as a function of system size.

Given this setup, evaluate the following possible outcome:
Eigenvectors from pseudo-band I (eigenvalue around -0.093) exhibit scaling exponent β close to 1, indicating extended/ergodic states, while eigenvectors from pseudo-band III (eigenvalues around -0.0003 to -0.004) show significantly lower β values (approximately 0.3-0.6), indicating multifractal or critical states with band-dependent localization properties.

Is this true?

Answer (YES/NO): NO